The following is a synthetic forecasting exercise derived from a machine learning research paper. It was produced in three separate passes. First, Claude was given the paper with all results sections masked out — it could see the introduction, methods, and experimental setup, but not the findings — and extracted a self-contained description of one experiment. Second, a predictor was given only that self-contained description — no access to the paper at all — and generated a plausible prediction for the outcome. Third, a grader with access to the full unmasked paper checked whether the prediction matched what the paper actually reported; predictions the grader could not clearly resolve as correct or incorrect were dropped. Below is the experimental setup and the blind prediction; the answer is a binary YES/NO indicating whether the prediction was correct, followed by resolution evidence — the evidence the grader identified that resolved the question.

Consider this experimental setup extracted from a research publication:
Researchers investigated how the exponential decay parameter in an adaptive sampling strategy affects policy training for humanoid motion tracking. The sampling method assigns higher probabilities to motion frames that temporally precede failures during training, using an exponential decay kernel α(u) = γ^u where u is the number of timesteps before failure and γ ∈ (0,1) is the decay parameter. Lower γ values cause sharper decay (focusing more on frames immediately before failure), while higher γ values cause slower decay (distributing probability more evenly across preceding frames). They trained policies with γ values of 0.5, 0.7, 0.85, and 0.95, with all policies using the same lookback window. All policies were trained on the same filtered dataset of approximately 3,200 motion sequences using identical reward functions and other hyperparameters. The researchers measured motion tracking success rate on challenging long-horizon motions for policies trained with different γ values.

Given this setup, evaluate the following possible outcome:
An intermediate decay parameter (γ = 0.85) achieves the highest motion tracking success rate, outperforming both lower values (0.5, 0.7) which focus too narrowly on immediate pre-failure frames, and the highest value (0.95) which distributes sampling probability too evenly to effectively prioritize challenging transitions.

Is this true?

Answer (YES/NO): NO